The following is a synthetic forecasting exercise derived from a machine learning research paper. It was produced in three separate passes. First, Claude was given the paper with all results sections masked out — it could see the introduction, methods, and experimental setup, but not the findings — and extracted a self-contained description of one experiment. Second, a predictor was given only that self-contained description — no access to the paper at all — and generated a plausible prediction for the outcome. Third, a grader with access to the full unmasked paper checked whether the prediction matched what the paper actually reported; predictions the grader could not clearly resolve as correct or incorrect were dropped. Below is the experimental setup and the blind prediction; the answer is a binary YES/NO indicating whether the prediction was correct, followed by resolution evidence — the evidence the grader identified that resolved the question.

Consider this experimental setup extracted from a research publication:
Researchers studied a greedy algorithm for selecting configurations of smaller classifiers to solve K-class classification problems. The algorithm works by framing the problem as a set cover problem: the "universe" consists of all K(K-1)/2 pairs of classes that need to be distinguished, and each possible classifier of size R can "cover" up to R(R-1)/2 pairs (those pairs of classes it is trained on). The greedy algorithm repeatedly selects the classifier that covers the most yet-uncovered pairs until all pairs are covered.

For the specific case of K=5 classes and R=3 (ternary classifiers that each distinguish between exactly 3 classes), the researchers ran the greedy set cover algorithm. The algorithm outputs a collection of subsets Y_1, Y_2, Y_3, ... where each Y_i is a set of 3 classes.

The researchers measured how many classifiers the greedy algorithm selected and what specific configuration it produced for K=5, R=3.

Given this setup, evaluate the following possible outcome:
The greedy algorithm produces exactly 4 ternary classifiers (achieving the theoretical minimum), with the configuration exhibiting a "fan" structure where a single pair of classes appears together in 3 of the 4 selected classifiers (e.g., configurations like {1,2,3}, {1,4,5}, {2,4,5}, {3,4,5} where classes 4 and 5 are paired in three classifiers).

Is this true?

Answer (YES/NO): YES